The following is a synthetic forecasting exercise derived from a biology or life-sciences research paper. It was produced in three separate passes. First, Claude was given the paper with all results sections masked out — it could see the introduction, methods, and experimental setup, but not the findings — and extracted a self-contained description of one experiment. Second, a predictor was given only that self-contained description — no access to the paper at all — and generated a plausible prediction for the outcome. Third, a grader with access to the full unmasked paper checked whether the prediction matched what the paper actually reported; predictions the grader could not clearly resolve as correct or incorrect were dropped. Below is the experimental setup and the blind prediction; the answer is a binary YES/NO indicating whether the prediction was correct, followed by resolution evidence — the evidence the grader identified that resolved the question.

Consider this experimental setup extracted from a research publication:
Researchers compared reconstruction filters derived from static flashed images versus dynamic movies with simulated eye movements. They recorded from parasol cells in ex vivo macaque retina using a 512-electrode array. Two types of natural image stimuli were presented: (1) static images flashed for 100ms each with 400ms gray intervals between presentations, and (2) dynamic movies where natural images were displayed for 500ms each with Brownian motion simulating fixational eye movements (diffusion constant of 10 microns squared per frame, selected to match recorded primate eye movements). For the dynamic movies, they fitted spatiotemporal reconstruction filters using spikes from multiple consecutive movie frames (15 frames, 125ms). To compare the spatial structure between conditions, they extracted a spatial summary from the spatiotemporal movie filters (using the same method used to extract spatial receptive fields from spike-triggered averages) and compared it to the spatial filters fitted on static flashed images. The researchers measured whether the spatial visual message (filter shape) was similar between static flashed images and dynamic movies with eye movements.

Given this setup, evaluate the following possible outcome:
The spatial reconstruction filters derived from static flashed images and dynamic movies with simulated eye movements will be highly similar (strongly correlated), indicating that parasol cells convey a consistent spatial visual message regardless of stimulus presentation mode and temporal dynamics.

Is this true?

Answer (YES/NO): YES